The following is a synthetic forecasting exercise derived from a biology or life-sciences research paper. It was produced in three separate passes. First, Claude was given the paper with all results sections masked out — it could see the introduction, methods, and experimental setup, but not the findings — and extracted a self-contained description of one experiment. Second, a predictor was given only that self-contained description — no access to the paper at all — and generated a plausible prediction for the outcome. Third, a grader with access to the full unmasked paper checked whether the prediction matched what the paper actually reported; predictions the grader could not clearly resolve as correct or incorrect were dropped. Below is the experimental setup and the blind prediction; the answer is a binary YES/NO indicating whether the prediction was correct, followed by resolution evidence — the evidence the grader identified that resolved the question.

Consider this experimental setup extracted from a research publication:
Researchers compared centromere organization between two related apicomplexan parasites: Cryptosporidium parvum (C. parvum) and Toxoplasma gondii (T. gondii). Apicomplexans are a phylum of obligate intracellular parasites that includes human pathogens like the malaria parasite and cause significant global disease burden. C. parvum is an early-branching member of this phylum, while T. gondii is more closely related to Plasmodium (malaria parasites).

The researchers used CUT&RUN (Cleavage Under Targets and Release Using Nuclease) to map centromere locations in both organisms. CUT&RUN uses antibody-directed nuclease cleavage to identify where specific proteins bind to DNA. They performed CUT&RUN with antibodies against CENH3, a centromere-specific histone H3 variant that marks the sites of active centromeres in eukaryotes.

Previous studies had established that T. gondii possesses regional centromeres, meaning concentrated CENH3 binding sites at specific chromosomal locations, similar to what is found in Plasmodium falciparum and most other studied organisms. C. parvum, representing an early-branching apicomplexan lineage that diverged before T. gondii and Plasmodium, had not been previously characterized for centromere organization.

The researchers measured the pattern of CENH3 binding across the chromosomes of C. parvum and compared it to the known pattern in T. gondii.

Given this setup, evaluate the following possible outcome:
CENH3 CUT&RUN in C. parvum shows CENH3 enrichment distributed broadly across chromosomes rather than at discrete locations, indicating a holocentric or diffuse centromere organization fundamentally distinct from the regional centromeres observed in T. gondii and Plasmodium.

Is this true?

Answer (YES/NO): YES